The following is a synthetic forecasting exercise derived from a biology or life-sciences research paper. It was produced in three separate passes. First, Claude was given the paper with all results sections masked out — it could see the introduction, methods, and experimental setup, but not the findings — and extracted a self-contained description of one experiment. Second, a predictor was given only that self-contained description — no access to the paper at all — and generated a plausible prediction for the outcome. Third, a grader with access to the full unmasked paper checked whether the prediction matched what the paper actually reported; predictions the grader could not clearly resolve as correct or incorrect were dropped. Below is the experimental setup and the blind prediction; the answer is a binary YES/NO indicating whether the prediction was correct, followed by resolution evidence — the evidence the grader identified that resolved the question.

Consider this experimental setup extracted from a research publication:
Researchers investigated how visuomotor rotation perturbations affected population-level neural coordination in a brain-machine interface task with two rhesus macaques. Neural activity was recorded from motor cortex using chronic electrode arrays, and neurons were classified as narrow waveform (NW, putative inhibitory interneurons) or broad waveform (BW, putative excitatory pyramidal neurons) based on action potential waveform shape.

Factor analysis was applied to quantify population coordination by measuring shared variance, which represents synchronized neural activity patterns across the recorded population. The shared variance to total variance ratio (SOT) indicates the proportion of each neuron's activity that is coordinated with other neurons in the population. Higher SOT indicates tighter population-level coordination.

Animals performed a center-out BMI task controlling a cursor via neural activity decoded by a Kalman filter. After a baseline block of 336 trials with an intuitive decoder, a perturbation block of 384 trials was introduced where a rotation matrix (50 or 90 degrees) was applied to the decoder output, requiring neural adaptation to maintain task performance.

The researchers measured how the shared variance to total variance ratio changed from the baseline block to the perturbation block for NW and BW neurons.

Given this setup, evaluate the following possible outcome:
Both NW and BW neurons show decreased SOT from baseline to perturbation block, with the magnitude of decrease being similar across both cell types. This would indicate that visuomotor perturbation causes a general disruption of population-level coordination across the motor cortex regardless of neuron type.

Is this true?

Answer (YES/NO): NO